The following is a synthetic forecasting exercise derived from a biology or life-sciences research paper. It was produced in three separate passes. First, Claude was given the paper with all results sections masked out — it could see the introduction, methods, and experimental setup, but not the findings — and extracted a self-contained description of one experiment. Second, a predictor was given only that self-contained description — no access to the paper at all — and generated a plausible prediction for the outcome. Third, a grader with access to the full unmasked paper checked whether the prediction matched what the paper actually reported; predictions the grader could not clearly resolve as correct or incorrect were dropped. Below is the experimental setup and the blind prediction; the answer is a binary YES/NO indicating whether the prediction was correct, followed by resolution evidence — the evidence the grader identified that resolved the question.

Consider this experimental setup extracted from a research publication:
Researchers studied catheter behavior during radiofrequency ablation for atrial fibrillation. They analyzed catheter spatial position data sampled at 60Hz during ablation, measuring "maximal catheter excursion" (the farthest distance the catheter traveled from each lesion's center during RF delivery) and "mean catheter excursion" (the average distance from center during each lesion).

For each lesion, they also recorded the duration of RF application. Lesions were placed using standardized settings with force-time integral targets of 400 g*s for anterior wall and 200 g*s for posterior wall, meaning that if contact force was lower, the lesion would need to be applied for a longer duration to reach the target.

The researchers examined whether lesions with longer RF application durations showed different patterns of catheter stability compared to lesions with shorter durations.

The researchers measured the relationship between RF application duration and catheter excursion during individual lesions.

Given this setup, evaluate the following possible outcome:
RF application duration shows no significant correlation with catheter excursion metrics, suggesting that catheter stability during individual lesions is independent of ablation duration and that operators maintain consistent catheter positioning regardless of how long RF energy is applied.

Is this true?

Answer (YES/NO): NO